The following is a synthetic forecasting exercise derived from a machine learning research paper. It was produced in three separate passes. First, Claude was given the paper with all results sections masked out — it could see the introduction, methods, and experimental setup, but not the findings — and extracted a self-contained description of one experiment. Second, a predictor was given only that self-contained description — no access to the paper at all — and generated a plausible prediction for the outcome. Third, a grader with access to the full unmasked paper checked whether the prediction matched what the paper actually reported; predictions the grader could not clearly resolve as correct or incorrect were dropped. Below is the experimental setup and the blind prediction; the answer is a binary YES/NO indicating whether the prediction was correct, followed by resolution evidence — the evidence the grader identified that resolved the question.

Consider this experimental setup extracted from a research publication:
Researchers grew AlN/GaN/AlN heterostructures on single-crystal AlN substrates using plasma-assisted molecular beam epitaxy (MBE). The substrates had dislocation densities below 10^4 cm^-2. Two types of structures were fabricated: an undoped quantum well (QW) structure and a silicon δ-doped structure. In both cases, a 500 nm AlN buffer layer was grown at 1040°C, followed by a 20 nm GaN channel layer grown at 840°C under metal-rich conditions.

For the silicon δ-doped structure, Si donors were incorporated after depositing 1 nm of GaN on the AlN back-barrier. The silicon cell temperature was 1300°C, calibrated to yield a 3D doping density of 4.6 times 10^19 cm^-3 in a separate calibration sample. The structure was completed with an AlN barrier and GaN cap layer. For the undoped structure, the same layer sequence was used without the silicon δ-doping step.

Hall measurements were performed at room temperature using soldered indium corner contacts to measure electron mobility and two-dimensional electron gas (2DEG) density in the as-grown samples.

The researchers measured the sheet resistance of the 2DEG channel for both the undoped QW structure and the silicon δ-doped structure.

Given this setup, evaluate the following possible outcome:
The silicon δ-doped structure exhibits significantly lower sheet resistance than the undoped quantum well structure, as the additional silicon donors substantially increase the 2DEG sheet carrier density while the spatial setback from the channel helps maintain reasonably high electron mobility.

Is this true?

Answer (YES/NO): YES